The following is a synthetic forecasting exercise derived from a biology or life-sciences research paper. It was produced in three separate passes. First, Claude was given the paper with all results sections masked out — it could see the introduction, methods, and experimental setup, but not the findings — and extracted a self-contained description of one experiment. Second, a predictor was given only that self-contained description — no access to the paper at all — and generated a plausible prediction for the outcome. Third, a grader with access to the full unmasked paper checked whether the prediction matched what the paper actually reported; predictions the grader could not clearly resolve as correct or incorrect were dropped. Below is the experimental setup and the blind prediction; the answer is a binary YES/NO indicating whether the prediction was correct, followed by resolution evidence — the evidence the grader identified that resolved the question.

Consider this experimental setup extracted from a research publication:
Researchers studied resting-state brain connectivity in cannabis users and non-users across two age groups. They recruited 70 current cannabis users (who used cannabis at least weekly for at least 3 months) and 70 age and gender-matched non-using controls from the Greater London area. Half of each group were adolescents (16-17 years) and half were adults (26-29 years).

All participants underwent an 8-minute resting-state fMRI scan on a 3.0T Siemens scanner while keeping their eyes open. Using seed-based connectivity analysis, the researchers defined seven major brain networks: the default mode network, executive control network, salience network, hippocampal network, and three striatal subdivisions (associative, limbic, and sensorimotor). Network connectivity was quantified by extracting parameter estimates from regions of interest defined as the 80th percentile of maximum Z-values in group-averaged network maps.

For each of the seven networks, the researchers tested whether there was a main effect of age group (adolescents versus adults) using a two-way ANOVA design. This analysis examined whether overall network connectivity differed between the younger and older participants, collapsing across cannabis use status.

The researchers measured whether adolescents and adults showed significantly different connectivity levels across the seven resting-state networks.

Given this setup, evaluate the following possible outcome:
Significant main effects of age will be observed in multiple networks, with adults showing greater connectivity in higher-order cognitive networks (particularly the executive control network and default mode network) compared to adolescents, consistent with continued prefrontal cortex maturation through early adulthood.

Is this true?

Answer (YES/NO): NO